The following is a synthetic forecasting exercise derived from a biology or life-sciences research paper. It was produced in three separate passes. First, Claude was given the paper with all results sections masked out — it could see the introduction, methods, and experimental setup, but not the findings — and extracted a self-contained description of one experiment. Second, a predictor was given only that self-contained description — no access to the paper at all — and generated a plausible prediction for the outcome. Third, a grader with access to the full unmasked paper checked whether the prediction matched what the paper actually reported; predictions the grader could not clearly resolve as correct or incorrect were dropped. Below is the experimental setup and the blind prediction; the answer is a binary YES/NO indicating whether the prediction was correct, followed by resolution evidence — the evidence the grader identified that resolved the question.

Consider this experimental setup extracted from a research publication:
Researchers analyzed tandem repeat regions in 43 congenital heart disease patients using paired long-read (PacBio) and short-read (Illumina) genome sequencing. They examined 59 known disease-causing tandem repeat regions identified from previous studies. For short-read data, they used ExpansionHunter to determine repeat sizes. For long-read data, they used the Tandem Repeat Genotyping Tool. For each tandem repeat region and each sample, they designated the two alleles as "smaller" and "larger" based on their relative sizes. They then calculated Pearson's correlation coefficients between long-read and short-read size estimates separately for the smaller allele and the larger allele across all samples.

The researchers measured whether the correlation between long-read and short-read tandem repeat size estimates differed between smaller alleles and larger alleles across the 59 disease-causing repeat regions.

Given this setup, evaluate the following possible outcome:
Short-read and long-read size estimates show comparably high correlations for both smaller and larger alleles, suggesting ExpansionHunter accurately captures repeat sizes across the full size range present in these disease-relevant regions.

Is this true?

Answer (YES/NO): NO